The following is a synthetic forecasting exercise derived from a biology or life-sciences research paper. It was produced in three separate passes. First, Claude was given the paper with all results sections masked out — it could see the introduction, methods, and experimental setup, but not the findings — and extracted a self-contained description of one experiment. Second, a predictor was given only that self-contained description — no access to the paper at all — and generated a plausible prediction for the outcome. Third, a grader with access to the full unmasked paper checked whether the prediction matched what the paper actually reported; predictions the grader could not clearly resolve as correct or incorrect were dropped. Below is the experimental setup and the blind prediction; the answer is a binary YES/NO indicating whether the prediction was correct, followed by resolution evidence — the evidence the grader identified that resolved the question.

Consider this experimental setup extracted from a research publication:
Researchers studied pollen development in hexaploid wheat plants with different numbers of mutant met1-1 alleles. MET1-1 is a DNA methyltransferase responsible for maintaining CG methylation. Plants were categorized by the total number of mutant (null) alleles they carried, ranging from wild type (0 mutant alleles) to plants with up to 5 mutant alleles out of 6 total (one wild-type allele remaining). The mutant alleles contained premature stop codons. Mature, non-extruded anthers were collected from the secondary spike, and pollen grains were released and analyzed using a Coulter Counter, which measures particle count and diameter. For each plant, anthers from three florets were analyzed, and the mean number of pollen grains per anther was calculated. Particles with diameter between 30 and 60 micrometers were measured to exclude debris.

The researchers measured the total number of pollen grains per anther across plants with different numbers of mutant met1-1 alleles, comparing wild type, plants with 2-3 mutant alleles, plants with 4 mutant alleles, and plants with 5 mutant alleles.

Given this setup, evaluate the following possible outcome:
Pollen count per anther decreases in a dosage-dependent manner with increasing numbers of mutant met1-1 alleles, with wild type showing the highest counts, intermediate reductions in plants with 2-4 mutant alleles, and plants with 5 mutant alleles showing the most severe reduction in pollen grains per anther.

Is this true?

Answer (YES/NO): NO